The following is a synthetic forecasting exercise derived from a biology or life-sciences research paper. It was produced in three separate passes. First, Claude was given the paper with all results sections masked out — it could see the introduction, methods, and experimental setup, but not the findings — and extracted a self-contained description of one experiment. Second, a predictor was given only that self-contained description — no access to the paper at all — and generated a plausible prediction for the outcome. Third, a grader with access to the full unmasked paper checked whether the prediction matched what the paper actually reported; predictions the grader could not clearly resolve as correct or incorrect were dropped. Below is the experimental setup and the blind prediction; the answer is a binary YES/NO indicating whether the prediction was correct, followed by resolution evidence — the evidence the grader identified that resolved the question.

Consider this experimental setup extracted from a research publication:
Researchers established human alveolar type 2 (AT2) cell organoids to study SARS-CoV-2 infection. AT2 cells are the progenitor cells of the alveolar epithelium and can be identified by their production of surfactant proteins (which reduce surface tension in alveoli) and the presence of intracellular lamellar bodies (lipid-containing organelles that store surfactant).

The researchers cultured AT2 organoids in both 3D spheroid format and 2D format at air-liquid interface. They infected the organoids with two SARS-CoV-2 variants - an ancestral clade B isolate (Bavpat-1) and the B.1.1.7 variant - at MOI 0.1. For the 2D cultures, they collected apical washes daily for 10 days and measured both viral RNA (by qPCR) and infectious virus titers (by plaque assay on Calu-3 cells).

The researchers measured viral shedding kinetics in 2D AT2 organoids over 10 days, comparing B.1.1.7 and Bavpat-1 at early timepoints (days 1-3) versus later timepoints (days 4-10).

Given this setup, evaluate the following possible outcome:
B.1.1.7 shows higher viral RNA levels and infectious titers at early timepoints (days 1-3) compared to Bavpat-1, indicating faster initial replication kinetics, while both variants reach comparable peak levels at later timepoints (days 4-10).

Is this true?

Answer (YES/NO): NO